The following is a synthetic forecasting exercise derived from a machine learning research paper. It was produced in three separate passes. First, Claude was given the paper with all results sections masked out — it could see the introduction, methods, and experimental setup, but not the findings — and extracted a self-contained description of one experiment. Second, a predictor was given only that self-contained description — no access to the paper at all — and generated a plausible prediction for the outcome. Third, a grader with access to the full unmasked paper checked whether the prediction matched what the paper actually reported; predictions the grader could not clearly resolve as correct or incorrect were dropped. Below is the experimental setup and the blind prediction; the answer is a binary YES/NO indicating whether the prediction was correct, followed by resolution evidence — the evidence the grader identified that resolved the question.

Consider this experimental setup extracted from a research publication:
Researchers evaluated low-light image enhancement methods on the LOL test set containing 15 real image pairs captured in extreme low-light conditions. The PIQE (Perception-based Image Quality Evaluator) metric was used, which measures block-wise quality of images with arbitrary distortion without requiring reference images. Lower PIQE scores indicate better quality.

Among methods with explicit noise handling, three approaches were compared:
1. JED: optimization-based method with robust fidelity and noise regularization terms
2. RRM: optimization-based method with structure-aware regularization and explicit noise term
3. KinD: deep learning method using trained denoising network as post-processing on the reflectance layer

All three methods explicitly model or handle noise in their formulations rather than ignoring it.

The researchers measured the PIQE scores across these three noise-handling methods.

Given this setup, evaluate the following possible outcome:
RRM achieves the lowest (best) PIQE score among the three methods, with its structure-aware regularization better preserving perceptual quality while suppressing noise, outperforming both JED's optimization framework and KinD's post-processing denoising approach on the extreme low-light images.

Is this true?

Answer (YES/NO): NO